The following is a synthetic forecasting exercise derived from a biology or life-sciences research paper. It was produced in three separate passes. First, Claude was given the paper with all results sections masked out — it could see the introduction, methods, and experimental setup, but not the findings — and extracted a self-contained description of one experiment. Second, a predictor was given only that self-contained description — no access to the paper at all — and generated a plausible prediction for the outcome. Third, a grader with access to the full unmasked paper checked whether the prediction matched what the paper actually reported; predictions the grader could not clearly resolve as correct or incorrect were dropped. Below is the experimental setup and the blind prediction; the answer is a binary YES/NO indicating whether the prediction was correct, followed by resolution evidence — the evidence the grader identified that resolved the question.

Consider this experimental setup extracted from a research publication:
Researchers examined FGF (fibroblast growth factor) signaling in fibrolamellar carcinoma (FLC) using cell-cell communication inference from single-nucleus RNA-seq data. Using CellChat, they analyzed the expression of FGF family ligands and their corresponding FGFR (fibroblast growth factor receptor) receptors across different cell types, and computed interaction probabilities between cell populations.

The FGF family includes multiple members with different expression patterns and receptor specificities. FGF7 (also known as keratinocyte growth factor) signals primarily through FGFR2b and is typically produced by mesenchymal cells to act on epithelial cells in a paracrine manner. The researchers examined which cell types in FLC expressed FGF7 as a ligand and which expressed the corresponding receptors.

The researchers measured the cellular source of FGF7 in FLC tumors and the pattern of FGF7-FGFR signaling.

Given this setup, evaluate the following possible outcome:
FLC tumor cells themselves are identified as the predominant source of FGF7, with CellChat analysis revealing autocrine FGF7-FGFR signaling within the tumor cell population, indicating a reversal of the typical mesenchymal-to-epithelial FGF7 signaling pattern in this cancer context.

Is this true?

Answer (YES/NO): NO